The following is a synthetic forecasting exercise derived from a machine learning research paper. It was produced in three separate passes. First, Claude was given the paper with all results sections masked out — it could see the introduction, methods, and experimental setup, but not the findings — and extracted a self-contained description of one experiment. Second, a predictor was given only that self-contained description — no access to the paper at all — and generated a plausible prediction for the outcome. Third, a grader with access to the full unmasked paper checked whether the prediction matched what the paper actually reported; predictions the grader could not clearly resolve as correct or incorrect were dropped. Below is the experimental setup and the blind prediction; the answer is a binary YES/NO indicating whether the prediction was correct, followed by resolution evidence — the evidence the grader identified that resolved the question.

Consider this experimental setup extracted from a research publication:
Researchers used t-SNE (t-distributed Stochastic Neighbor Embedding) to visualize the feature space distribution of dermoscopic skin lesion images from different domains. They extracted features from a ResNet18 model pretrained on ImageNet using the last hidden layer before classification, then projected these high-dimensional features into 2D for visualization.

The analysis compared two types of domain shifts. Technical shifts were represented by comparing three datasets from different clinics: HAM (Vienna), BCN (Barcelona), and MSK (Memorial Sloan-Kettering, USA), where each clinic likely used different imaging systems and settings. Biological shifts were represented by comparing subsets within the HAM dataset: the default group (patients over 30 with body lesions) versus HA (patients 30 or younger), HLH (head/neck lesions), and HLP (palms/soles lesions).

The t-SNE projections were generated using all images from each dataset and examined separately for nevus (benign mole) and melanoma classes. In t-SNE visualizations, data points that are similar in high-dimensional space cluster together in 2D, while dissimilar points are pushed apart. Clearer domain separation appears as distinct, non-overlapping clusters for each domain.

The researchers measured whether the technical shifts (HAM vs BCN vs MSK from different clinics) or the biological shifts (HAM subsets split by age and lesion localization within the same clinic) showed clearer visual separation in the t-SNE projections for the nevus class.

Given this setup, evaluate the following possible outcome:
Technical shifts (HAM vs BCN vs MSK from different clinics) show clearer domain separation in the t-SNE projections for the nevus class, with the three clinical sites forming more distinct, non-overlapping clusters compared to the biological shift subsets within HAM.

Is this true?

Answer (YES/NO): YES